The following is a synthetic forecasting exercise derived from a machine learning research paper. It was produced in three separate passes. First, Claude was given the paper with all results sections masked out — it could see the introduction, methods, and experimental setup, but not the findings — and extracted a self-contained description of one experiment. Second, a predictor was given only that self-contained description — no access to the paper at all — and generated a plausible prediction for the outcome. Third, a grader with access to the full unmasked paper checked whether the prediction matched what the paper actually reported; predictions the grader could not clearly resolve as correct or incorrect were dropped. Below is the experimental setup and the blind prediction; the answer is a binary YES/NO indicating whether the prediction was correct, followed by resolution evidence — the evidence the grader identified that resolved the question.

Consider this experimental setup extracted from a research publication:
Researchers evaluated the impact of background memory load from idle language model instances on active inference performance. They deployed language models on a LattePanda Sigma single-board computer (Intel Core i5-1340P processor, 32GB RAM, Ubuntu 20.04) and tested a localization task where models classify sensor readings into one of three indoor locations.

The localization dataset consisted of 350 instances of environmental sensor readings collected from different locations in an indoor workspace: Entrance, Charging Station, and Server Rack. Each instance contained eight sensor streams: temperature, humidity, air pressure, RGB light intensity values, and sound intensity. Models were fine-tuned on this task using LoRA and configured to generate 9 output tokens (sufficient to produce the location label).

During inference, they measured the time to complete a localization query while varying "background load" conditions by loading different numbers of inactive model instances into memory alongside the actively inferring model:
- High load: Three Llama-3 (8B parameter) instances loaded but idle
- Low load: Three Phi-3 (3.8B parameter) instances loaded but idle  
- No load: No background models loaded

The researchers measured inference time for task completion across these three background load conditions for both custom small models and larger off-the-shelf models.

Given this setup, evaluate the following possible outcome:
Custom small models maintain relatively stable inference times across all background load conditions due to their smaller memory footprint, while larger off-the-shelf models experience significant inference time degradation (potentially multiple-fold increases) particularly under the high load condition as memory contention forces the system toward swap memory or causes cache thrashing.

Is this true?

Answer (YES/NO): NO